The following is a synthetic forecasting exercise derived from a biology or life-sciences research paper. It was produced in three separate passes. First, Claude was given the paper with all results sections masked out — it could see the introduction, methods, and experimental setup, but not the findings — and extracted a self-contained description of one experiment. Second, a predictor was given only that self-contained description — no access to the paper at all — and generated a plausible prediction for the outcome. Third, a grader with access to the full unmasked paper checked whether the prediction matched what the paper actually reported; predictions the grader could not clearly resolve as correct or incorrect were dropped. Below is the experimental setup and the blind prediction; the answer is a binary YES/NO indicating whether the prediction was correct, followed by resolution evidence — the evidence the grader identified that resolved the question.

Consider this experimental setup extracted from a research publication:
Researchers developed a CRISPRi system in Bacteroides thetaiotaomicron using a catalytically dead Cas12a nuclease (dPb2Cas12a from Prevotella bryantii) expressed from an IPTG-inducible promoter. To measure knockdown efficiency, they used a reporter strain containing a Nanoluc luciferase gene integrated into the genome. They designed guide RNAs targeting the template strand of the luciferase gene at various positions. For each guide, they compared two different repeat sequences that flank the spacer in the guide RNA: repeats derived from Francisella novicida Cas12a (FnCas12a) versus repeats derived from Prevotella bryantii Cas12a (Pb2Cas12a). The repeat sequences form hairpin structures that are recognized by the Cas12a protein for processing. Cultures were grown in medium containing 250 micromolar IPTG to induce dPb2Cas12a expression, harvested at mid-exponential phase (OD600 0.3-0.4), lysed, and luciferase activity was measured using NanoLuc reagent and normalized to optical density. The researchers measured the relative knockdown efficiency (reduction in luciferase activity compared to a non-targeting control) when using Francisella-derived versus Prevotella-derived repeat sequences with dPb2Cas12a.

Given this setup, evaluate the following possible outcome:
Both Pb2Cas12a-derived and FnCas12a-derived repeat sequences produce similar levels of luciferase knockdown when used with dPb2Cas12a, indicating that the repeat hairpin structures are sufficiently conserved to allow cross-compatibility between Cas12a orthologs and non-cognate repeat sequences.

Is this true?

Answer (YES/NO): NO